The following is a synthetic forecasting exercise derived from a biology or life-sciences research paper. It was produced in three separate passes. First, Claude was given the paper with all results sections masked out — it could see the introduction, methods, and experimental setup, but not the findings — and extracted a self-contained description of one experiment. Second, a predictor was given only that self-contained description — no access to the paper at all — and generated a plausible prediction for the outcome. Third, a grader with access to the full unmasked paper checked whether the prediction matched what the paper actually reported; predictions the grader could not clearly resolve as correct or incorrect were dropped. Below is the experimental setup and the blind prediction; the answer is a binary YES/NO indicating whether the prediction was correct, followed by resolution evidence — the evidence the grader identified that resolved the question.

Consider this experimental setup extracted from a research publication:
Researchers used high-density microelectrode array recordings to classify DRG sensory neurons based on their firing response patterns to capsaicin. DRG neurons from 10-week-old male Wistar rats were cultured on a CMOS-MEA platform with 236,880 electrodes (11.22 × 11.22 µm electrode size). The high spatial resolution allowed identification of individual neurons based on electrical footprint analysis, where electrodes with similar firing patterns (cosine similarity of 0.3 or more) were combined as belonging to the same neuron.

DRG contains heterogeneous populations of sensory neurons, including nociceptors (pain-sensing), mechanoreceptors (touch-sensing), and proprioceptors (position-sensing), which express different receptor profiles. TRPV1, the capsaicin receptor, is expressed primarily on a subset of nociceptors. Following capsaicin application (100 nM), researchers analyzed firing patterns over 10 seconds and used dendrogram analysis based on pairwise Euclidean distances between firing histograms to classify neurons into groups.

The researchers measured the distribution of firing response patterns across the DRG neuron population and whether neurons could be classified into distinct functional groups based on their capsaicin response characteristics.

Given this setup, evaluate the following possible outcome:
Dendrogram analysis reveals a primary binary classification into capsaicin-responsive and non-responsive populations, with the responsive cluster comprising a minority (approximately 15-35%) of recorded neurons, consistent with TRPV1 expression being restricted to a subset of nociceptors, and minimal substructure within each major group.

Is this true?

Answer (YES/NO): NO